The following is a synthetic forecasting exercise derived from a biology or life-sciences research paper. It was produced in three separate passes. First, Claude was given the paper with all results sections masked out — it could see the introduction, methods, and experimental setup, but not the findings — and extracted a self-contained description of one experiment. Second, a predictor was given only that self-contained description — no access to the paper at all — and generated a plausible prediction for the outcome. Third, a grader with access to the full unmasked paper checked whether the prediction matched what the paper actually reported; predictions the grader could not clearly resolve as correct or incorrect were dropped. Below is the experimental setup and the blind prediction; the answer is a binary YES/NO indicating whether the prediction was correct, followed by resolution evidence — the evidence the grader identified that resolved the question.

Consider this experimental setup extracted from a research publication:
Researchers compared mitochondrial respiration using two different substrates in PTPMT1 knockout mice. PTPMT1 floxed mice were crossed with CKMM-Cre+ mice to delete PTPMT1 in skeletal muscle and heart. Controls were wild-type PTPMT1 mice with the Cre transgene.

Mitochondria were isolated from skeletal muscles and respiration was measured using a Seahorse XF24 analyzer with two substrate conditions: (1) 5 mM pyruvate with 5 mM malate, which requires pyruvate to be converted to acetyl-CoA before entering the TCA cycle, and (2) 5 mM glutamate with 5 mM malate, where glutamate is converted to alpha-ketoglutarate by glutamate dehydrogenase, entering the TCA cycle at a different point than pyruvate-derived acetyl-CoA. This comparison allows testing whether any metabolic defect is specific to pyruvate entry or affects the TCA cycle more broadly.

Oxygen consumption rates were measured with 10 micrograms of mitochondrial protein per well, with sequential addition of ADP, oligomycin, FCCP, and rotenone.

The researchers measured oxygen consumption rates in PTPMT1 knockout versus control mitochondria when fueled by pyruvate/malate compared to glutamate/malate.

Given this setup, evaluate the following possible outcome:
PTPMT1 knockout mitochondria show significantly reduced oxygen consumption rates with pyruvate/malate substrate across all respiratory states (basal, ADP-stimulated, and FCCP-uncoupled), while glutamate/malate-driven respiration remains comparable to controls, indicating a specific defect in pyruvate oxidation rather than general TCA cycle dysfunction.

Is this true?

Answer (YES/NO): NO